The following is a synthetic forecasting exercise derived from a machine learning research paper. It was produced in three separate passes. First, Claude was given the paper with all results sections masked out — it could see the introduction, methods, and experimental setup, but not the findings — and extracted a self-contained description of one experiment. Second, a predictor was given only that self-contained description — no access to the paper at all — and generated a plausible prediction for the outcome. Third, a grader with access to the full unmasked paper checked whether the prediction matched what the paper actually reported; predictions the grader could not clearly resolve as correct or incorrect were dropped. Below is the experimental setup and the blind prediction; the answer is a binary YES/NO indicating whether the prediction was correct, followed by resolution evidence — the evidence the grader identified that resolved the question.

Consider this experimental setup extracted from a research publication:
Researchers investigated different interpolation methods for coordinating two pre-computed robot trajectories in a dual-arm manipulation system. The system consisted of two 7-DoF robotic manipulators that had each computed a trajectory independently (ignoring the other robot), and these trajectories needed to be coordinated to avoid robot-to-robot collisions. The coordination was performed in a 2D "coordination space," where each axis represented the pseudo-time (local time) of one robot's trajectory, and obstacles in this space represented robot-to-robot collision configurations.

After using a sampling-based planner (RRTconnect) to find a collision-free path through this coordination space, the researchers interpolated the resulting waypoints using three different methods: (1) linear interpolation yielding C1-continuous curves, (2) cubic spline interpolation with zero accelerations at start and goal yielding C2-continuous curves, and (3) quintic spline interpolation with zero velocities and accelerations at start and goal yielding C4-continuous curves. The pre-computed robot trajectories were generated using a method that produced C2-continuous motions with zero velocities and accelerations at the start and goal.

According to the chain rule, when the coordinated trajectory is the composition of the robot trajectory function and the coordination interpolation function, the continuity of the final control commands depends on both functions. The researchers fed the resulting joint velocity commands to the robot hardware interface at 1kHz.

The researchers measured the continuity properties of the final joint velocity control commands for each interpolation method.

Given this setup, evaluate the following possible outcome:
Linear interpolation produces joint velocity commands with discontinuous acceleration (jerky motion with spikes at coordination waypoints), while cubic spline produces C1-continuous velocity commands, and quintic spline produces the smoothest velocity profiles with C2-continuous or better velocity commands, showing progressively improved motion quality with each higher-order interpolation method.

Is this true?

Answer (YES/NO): NO